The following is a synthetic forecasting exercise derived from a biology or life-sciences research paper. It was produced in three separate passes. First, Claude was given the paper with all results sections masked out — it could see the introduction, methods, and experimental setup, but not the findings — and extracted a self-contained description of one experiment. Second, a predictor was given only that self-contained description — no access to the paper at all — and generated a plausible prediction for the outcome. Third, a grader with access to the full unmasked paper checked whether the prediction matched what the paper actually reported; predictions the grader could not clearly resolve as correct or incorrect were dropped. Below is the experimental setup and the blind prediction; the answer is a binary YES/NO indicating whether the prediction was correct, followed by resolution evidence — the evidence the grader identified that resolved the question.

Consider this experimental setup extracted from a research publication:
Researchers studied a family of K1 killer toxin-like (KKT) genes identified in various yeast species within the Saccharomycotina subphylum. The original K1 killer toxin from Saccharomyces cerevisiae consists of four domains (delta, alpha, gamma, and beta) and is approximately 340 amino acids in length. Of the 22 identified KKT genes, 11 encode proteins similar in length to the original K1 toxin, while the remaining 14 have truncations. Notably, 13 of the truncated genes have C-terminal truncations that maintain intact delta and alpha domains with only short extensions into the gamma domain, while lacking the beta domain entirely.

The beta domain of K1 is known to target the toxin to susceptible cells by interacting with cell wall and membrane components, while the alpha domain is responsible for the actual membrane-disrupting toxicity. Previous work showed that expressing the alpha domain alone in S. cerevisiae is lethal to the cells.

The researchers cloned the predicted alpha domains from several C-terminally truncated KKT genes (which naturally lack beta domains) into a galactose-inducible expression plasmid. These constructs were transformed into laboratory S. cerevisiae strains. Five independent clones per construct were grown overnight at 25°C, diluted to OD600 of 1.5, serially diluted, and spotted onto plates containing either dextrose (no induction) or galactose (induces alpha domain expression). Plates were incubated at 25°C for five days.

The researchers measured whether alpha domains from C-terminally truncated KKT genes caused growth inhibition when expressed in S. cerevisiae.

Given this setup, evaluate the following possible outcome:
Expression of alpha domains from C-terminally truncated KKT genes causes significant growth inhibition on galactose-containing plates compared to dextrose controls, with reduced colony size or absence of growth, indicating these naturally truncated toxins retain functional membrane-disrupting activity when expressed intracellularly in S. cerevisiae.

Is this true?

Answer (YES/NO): YES